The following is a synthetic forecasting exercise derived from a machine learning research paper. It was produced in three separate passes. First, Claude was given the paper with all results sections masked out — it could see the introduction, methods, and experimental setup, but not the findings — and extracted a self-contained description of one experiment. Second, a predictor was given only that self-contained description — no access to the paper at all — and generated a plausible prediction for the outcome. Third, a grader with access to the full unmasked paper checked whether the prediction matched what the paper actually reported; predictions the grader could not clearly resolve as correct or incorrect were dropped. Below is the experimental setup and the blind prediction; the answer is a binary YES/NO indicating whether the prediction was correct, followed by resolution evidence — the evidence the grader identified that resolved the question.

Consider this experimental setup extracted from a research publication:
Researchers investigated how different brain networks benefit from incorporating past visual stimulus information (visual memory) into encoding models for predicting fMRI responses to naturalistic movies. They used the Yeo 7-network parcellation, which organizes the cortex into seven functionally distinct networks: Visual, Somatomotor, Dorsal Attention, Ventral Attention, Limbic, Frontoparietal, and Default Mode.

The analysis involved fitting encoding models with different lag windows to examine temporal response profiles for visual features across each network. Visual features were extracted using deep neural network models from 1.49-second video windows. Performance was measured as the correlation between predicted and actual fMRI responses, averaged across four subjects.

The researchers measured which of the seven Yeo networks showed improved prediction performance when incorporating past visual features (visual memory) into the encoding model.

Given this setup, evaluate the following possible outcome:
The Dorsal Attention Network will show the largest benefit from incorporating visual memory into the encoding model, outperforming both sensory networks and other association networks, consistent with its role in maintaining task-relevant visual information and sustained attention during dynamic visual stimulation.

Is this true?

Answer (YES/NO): NO